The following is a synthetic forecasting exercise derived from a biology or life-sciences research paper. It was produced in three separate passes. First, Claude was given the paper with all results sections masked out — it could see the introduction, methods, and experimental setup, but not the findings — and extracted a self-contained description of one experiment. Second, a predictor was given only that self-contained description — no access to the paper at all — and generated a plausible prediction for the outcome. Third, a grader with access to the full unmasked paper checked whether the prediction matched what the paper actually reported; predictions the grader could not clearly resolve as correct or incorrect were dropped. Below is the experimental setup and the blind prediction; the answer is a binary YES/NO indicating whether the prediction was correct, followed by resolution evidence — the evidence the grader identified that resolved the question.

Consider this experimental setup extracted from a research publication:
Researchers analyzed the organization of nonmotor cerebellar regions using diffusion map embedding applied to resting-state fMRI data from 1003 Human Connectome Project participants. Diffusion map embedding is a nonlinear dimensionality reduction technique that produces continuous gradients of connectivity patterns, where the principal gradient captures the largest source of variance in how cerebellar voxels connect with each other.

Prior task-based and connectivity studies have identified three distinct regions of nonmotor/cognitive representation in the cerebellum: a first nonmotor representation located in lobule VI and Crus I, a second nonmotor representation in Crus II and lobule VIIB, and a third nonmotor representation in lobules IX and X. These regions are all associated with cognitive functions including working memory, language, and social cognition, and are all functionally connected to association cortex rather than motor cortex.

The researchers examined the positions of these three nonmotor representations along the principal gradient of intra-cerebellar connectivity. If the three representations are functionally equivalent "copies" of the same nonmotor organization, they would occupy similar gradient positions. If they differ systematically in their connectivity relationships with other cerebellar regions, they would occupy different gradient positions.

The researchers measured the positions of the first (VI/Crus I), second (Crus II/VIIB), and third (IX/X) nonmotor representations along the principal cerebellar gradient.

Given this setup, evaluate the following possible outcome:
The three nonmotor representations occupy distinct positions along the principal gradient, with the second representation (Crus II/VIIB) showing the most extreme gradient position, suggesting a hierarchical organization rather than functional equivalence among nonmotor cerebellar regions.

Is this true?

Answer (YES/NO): NO